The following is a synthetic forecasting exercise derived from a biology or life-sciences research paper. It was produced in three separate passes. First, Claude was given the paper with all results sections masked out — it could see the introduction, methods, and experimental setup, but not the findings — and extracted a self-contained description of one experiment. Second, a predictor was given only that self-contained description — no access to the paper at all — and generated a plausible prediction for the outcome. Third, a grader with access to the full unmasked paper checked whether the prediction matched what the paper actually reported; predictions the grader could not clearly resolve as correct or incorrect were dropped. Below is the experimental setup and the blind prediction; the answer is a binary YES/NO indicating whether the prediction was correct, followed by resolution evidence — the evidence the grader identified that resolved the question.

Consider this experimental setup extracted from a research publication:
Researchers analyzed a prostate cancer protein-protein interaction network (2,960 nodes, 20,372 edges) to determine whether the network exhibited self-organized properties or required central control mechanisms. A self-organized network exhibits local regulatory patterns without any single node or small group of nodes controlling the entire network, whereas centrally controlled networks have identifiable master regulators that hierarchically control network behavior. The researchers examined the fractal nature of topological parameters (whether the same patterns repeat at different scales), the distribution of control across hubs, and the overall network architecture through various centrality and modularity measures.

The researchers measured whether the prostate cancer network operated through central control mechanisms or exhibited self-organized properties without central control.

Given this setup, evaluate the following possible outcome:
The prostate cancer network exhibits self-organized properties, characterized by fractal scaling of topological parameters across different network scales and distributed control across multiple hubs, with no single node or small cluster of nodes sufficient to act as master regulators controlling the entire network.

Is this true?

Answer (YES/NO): YES